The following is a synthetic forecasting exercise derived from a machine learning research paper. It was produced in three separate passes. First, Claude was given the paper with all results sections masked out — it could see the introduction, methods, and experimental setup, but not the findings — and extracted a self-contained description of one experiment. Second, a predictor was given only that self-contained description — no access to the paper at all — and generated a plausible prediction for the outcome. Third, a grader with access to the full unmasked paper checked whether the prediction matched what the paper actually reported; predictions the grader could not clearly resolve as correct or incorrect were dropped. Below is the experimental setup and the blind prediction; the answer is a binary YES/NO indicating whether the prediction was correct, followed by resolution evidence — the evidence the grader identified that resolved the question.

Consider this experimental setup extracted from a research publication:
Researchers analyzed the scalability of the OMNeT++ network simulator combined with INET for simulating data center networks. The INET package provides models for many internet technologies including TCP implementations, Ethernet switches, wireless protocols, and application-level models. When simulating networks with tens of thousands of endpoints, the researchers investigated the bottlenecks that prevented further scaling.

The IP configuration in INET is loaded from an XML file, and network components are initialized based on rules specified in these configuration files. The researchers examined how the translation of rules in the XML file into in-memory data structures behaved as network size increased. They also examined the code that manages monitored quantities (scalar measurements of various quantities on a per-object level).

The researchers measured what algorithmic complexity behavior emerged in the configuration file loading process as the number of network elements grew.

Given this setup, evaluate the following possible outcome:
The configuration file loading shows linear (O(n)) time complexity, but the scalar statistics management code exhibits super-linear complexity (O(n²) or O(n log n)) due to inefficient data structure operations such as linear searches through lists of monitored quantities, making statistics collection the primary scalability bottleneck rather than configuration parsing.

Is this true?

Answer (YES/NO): NO